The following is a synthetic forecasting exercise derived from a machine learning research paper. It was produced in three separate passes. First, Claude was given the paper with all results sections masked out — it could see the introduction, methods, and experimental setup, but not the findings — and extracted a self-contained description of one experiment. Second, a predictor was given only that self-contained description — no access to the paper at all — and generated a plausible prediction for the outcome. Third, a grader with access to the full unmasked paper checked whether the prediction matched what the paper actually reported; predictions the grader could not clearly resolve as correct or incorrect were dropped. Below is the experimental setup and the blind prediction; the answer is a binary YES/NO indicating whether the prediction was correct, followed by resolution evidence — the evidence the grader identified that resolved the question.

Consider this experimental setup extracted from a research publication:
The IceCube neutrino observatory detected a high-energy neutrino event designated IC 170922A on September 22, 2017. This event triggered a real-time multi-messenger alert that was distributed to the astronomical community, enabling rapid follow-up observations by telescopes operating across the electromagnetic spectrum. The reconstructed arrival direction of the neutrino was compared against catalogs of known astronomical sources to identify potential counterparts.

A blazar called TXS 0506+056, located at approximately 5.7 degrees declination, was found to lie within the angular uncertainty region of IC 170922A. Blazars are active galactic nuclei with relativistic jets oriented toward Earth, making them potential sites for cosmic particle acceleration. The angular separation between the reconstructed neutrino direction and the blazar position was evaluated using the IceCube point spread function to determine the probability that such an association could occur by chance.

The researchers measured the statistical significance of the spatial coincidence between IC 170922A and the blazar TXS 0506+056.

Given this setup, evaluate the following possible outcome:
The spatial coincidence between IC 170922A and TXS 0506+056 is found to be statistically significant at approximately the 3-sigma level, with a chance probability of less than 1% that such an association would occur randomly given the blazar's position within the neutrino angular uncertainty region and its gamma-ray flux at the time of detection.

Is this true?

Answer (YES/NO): YES